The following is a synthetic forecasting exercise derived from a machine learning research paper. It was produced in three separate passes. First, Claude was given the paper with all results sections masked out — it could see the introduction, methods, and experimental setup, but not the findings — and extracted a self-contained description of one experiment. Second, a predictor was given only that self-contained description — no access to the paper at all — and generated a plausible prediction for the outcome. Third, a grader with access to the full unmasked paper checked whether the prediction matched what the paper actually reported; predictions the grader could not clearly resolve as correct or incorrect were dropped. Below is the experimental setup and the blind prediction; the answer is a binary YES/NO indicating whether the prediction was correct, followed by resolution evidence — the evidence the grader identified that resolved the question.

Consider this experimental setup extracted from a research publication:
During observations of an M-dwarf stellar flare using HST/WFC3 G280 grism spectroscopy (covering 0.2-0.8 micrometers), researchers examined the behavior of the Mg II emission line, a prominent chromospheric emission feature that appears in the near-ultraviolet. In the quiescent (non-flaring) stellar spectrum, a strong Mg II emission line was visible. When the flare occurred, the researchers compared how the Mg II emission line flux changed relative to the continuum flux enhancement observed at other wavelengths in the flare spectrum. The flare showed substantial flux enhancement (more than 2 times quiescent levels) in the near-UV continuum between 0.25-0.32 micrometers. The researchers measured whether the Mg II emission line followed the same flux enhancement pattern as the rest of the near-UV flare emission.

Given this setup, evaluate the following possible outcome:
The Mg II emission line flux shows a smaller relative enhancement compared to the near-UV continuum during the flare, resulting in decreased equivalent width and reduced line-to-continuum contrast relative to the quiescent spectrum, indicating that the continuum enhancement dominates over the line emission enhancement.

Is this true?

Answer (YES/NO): YES